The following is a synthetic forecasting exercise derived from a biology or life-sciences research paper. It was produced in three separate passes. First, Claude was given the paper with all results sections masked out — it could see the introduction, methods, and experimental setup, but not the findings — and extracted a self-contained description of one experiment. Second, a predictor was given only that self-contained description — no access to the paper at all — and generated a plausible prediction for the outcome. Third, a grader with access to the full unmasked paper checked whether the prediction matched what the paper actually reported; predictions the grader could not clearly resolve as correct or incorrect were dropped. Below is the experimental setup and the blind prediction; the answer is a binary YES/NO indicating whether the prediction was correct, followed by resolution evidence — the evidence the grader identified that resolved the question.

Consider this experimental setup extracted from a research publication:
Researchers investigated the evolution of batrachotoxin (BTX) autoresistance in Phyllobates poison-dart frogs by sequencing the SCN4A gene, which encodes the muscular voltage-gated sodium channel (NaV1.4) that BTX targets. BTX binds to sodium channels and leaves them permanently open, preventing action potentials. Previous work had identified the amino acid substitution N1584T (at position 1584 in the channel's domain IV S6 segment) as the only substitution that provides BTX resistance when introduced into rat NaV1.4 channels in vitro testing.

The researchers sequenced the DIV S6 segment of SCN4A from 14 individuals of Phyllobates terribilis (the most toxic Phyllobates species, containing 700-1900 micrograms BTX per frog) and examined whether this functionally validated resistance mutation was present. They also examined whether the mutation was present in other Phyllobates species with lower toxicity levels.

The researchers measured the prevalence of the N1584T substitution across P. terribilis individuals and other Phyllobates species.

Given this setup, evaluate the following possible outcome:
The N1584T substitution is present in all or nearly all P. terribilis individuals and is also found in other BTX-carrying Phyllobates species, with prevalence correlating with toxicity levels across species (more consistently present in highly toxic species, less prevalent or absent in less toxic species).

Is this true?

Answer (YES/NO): NO